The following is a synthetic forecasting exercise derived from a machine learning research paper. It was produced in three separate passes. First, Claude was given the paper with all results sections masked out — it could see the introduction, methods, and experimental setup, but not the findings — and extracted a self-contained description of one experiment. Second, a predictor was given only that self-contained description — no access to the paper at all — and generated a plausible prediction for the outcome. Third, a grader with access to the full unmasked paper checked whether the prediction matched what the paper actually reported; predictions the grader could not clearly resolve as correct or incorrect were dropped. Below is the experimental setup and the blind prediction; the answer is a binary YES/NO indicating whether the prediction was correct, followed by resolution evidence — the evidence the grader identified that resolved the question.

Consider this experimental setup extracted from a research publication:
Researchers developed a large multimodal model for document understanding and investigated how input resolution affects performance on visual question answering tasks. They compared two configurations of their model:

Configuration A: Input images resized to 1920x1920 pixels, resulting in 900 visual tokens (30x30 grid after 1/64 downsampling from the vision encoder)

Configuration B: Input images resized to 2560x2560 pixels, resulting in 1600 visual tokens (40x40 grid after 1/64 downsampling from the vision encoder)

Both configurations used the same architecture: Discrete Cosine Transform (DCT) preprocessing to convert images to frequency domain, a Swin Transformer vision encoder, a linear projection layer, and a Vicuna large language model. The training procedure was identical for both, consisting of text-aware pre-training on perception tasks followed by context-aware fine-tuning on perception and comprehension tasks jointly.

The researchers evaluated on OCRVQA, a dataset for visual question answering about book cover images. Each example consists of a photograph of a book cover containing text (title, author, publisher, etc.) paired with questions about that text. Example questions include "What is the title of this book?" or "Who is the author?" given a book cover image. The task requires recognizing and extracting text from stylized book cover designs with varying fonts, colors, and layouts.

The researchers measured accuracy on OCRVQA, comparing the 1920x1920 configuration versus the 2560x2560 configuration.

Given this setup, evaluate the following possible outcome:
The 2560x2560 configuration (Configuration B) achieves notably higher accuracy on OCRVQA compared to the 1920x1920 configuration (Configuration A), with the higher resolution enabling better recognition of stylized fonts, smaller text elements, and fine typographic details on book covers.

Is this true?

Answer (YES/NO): YES